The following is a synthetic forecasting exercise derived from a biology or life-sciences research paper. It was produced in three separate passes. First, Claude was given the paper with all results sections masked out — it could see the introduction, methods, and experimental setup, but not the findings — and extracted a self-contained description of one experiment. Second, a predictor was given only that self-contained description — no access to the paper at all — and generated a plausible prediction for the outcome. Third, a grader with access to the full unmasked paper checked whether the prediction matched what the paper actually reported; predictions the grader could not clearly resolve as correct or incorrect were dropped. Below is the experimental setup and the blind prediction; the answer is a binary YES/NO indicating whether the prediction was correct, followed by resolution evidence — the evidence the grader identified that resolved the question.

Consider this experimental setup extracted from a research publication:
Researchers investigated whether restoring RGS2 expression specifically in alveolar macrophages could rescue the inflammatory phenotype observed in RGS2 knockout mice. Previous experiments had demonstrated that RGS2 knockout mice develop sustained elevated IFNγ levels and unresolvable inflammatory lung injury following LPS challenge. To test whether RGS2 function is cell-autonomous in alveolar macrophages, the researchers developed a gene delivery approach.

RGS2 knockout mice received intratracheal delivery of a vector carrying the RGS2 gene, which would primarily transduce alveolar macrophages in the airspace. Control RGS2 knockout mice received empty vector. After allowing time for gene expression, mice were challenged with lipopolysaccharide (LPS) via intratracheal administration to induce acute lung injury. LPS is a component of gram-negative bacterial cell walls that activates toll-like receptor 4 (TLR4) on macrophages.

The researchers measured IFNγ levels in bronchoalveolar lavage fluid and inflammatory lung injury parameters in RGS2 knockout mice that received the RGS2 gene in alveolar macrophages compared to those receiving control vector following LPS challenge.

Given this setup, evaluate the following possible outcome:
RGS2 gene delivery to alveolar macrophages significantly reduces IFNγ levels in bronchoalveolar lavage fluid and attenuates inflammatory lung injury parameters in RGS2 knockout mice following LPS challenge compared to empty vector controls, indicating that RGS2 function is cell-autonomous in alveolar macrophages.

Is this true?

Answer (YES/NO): YES